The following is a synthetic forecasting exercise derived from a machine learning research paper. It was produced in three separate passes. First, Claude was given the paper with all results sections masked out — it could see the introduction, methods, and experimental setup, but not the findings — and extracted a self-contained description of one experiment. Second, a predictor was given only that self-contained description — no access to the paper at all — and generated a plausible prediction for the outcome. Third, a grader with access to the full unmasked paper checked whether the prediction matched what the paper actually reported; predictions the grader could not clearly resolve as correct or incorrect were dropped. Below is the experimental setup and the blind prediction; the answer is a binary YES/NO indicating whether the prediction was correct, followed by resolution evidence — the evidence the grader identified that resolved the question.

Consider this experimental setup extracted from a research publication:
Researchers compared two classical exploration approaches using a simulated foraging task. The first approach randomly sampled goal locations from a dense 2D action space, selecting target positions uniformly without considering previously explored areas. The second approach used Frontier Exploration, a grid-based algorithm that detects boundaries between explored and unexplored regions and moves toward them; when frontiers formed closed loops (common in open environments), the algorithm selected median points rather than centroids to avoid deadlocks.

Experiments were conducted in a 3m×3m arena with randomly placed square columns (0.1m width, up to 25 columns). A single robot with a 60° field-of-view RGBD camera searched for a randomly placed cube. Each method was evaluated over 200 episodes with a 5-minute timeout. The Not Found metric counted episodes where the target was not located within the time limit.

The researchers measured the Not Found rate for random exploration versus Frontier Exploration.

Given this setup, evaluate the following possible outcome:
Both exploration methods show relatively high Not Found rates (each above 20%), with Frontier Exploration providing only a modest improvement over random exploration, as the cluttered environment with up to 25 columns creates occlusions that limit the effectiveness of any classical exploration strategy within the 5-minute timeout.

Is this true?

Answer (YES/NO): NO